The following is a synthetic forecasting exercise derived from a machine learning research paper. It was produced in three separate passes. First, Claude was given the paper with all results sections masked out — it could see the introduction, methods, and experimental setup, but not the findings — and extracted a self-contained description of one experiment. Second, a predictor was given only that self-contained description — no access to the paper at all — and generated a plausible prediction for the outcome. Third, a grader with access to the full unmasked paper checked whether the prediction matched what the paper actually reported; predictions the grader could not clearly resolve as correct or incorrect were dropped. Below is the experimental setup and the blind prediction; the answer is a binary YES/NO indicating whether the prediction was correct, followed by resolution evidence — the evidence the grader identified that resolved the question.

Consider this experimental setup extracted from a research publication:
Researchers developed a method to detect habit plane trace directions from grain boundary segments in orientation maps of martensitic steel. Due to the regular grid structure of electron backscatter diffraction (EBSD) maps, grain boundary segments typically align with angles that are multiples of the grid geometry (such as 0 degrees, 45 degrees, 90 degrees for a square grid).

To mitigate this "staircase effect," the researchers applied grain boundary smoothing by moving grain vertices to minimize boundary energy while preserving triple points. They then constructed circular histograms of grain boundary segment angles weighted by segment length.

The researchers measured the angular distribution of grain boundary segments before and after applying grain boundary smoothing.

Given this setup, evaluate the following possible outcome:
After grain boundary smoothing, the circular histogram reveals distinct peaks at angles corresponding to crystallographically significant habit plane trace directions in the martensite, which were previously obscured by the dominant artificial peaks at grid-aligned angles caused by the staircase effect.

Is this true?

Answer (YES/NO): NO